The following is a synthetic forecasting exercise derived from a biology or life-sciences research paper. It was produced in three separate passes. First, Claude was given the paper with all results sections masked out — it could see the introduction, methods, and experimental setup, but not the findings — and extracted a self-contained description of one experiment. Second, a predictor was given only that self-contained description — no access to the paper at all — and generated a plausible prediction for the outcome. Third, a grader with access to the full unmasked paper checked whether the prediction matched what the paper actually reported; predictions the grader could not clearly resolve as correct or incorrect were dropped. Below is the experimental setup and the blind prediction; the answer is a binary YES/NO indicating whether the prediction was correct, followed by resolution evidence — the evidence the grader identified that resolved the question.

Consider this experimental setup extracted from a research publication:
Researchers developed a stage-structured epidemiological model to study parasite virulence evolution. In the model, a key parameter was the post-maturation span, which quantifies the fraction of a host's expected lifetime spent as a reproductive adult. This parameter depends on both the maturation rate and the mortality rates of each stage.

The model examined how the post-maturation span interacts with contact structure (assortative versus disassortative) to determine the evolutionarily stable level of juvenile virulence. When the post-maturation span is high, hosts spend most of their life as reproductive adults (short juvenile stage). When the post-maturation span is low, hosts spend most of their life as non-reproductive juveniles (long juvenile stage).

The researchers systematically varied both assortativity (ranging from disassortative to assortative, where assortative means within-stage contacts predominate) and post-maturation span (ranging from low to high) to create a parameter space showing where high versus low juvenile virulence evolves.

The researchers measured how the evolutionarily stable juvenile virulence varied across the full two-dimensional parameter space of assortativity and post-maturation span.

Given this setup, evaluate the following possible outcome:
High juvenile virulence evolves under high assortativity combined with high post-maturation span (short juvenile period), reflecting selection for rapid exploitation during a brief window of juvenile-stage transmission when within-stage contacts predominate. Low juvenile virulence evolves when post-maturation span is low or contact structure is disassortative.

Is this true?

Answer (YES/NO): NO